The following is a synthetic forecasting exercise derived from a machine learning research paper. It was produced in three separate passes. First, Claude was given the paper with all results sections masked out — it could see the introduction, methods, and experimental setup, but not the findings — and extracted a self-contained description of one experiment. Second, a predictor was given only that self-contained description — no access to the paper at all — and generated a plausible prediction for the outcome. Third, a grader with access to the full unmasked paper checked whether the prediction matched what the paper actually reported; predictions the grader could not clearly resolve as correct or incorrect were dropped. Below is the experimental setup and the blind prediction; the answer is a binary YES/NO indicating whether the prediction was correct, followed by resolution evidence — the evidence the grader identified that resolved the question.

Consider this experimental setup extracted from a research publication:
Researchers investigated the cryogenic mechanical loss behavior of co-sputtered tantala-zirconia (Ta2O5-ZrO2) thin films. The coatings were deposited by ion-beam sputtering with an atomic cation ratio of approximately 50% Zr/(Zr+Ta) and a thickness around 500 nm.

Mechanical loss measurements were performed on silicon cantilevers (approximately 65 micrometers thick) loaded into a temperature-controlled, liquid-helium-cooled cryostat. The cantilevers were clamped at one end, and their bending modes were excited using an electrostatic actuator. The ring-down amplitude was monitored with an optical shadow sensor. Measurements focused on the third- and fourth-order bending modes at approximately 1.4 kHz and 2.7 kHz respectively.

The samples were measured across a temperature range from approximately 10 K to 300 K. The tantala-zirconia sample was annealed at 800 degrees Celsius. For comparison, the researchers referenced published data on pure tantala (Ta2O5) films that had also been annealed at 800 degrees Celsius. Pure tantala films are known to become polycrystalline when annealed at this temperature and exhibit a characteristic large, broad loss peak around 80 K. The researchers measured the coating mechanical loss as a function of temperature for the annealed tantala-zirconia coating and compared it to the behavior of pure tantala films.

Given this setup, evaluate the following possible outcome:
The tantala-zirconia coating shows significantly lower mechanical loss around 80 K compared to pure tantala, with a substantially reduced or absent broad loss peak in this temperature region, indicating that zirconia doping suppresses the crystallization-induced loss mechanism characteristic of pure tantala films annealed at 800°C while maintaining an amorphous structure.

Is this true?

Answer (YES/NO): YES